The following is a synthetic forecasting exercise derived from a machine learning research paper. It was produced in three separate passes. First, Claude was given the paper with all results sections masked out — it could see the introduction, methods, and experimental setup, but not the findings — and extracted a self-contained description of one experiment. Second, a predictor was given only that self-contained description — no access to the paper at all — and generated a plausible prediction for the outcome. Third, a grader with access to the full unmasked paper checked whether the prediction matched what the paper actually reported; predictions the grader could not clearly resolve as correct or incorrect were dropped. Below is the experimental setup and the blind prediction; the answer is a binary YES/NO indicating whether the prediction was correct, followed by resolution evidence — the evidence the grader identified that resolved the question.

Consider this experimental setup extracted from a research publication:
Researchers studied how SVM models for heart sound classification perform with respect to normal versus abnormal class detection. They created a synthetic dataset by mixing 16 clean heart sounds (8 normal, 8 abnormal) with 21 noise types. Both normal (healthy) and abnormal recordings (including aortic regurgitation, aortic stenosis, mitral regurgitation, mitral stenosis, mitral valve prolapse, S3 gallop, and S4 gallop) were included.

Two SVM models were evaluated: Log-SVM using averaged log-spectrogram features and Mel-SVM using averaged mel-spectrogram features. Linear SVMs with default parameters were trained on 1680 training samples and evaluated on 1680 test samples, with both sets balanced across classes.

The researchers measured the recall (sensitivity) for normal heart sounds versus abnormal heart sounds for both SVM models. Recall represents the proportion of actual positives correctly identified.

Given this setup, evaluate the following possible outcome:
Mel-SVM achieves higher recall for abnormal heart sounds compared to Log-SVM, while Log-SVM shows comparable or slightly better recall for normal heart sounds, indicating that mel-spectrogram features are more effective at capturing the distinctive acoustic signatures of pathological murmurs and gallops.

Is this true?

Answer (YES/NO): NO